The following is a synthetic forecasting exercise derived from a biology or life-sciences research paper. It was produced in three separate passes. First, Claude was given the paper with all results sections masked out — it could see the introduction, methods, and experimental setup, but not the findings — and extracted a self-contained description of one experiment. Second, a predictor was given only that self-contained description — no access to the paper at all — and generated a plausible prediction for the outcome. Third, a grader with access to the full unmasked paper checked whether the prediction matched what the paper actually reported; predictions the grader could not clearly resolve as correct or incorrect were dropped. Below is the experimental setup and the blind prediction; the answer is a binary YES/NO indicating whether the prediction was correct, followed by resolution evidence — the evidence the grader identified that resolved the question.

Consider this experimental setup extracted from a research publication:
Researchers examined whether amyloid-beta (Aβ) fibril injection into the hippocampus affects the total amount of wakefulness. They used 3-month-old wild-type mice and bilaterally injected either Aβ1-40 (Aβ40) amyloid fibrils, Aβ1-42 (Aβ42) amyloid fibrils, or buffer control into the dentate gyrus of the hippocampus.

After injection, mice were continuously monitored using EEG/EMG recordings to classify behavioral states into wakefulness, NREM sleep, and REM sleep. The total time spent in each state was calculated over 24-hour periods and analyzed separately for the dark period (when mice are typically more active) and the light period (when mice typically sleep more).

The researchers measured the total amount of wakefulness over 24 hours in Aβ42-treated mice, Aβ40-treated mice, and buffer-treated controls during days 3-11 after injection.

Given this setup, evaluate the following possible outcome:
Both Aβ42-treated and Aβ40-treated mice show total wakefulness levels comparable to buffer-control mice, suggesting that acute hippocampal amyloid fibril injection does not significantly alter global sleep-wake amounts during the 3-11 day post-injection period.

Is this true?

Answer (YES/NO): YES